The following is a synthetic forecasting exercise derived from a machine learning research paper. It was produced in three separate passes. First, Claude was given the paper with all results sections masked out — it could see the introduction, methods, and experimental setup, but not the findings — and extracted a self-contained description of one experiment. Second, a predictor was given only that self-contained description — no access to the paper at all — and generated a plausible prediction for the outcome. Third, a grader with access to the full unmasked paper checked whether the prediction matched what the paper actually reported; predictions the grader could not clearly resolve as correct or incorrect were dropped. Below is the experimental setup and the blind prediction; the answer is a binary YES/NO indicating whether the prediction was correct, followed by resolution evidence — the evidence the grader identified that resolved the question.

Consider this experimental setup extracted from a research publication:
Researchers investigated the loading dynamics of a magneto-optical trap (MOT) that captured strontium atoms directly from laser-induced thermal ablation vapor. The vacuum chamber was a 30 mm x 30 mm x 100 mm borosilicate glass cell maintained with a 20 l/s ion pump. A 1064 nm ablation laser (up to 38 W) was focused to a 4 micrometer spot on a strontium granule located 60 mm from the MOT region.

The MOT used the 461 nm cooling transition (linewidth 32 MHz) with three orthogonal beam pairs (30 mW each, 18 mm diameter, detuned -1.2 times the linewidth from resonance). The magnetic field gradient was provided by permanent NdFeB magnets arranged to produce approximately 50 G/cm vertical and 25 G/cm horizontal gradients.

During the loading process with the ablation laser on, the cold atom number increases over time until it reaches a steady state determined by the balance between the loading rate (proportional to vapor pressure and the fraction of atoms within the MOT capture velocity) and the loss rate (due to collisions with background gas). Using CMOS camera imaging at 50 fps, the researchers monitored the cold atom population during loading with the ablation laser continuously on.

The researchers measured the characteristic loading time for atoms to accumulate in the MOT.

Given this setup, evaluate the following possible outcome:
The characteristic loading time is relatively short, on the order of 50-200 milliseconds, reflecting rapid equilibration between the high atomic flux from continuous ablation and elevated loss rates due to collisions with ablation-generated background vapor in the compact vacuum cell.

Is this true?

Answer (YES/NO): NO